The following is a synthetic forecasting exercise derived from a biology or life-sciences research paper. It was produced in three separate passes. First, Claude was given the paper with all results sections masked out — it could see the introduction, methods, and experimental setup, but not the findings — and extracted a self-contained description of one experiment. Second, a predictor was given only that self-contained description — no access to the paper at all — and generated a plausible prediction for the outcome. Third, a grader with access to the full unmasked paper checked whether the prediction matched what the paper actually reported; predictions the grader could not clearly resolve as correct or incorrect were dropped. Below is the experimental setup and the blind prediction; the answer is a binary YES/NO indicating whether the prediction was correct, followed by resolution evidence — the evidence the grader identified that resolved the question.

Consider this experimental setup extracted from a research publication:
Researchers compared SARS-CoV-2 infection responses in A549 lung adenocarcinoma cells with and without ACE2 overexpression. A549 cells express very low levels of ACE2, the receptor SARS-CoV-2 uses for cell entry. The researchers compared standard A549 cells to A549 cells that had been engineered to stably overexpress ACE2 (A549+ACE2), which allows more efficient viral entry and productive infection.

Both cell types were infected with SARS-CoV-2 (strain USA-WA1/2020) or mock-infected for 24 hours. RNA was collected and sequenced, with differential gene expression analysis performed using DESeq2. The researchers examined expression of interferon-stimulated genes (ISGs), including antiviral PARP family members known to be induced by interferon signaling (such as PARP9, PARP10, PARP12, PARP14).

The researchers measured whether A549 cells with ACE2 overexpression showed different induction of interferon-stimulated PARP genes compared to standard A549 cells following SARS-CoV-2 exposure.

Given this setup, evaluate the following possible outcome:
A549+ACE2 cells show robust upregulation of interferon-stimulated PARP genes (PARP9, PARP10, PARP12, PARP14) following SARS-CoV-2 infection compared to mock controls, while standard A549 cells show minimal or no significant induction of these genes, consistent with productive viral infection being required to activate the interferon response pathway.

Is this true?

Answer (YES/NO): NO